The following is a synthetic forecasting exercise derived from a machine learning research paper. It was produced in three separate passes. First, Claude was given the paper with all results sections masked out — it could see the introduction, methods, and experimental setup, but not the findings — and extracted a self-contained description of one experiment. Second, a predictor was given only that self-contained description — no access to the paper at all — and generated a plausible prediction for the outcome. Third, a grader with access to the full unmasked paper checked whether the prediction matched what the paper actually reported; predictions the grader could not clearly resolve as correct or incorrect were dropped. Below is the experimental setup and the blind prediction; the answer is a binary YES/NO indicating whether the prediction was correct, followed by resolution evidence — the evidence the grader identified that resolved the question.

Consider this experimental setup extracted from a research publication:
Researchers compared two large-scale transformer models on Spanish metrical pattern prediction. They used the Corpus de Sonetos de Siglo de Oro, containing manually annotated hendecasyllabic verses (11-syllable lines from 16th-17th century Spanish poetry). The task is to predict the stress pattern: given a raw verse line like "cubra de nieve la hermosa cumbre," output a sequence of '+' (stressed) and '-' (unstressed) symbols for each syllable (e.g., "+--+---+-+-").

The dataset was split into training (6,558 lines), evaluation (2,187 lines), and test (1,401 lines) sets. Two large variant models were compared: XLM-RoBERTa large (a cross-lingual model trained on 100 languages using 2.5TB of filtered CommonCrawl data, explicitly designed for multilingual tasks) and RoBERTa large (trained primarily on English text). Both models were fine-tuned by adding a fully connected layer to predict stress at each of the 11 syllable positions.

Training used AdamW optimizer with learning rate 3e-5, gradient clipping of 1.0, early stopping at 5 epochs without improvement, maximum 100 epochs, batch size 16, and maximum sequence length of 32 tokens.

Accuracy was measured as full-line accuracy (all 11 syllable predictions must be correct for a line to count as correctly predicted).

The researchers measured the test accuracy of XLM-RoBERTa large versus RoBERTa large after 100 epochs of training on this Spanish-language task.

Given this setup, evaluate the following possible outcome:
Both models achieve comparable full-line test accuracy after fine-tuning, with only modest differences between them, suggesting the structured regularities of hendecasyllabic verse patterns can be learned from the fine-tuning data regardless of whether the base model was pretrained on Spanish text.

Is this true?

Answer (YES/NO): YES